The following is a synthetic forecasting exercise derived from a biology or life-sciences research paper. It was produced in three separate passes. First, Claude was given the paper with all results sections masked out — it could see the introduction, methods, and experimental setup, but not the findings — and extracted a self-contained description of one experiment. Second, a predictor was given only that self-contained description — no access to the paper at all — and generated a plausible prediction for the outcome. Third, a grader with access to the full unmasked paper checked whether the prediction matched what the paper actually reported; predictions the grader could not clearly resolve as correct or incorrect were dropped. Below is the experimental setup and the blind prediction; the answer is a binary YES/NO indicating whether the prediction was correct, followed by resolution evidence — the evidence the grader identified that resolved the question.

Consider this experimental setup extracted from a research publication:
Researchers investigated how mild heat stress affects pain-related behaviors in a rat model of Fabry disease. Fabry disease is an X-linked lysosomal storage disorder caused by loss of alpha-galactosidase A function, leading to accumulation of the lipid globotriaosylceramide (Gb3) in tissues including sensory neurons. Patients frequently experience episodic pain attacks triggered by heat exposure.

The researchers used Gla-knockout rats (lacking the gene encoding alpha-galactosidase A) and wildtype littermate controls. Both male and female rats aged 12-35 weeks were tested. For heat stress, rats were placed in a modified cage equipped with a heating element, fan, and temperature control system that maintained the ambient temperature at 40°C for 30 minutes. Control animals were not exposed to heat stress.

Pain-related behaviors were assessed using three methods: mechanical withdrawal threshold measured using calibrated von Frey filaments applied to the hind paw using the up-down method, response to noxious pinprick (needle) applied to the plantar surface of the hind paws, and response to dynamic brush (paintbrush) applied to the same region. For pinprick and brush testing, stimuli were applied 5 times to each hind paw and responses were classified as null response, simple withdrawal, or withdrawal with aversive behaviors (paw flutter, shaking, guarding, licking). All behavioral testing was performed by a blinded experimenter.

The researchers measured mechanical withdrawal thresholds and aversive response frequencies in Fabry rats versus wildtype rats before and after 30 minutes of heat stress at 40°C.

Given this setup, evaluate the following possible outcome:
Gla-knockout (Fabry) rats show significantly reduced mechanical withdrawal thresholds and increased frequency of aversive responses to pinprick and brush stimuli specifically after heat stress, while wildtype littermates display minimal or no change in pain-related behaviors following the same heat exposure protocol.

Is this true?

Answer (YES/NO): YES